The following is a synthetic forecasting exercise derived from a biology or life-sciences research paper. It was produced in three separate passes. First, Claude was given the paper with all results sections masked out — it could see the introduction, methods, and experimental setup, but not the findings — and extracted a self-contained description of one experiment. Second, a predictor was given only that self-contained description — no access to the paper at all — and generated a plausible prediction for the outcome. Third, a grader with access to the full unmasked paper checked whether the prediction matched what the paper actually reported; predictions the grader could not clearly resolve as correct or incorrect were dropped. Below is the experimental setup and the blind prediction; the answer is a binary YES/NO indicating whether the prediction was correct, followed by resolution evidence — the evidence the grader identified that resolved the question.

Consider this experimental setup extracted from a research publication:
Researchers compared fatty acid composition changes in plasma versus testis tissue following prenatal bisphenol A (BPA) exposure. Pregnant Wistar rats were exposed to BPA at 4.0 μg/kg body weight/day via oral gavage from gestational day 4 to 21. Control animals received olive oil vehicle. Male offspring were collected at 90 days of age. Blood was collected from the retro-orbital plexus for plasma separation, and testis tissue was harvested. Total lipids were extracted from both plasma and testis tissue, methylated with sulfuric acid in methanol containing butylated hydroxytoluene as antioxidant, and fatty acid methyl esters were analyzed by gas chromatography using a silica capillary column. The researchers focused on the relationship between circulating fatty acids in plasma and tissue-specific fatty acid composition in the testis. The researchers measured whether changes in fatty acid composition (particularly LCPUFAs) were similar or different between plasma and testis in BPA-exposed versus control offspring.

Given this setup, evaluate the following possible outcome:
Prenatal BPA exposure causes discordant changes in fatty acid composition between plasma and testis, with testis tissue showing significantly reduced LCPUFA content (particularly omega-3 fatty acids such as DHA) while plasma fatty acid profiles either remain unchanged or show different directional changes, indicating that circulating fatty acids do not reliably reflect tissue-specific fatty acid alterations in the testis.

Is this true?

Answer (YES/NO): NO